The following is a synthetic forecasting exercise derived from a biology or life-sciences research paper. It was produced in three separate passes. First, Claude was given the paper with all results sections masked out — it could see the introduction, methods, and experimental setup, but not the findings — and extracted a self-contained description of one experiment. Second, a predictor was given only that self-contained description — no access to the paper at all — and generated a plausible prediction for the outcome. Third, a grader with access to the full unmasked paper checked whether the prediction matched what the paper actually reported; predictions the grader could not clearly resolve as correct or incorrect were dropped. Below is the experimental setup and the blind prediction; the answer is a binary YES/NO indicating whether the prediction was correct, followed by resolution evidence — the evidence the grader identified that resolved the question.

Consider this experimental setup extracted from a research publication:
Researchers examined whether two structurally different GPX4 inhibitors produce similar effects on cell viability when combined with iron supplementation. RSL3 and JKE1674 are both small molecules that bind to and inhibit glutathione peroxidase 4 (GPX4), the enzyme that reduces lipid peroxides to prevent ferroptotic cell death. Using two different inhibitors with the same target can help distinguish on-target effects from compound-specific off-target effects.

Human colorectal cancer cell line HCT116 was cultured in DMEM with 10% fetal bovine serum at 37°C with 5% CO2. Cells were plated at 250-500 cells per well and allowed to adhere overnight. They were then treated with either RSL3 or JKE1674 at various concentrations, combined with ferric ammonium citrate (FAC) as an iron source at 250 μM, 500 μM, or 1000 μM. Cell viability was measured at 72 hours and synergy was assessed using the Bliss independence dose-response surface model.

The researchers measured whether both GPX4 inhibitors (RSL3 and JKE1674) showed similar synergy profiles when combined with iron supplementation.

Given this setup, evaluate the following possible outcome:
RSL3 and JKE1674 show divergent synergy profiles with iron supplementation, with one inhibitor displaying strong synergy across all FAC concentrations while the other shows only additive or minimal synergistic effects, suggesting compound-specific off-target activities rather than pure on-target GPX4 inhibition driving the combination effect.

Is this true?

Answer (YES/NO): NO